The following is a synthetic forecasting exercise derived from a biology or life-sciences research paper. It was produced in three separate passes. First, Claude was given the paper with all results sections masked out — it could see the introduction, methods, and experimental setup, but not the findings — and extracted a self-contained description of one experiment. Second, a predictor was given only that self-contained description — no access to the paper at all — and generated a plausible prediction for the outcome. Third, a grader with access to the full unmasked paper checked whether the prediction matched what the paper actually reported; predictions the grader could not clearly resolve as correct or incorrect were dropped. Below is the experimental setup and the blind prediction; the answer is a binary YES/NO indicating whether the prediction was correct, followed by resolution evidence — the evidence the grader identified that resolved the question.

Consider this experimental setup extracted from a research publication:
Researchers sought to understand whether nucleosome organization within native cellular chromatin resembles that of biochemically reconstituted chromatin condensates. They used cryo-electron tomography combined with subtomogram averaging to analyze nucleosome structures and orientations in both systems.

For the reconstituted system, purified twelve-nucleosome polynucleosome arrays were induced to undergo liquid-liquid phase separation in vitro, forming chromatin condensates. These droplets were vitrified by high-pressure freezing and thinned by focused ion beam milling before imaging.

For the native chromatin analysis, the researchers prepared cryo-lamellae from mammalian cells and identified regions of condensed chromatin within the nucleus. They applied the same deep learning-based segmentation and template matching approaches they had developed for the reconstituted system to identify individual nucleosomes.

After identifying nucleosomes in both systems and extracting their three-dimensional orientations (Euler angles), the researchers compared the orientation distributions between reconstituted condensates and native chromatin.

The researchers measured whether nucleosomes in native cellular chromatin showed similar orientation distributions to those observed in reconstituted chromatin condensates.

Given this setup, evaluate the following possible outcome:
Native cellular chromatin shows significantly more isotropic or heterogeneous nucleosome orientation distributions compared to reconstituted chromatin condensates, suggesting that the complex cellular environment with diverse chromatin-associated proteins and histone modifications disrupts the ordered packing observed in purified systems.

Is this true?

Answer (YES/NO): NO